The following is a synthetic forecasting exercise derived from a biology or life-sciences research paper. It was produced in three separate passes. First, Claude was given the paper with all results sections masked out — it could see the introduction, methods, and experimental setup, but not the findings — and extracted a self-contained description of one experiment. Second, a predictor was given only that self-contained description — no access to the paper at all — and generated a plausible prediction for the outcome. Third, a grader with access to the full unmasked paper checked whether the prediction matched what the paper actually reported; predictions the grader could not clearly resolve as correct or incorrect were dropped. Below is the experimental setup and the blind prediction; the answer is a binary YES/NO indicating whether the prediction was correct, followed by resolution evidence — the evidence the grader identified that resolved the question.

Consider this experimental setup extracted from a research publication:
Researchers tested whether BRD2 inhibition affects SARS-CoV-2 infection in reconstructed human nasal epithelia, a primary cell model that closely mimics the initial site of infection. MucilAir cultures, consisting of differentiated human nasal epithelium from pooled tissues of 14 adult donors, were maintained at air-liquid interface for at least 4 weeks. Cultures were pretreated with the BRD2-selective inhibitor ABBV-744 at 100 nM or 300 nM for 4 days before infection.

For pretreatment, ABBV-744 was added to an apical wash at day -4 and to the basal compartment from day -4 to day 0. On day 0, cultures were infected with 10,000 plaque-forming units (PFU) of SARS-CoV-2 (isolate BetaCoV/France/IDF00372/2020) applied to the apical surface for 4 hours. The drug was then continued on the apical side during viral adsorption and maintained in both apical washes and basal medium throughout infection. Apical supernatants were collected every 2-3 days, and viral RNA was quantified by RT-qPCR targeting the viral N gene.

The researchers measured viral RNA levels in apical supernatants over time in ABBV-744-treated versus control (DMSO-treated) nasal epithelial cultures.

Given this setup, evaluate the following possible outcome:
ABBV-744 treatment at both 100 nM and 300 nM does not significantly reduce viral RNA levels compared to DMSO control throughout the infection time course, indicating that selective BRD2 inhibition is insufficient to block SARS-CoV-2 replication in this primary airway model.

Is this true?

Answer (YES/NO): NO